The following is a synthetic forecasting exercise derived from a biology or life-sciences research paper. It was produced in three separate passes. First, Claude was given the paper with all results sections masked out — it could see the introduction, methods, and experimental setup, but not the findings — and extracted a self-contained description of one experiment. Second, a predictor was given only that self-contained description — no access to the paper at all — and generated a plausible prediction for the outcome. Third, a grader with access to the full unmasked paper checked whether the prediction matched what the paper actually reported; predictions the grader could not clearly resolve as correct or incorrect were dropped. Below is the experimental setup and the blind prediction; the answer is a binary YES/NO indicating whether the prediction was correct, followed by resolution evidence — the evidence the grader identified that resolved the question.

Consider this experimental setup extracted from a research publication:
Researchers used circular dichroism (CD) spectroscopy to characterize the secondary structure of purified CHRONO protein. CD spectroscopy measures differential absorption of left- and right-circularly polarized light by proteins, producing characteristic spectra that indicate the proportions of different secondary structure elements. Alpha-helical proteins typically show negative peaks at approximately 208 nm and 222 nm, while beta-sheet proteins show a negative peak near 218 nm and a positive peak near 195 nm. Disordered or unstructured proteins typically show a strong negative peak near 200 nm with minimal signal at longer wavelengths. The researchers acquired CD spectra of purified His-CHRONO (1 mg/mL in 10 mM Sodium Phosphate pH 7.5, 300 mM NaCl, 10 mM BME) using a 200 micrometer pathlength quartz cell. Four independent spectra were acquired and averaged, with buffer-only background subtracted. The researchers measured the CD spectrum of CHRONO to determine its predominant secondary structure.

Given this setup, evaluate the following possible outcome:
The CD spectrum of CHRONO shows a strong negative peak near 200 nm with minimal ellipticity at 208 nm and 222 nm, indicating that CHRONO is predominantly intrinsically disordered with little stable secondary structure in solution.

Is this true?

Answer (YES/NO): NO